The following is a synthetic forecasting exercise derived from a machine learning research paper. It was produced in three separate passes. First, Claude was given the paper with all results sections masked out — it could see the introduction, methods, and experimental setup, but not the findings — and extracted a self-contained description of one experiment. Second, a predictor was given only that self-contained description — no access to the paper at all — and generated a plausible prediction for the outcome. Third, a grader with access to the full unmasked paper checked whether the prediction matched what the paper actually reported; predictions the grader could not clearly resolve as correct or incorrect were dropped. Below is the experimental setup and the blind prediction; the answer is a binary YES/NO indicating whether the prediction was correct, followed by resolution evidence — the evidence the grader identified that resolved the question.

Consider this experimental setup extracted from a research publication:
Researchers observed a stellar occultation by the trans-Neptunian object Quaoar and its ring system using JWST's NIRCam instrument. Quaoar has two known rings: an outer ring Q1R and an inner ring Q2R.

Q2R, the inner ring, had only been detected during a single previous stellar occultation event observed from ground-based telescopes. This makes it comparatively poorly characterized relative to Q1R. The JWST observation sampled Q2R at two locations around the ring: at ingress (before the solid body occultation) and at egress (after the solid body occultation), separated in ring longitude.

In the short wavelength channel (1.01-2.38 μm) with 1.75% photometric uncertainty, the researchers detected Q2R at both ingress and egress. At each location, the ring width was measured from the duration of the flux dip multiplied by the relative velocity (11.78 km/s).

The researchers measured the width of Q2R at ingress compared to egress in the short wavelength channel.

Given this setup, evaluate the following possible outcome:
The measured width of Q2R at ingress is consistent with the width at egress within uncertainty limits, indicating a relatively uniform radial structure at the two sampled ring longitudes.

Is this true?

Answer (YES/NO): NO